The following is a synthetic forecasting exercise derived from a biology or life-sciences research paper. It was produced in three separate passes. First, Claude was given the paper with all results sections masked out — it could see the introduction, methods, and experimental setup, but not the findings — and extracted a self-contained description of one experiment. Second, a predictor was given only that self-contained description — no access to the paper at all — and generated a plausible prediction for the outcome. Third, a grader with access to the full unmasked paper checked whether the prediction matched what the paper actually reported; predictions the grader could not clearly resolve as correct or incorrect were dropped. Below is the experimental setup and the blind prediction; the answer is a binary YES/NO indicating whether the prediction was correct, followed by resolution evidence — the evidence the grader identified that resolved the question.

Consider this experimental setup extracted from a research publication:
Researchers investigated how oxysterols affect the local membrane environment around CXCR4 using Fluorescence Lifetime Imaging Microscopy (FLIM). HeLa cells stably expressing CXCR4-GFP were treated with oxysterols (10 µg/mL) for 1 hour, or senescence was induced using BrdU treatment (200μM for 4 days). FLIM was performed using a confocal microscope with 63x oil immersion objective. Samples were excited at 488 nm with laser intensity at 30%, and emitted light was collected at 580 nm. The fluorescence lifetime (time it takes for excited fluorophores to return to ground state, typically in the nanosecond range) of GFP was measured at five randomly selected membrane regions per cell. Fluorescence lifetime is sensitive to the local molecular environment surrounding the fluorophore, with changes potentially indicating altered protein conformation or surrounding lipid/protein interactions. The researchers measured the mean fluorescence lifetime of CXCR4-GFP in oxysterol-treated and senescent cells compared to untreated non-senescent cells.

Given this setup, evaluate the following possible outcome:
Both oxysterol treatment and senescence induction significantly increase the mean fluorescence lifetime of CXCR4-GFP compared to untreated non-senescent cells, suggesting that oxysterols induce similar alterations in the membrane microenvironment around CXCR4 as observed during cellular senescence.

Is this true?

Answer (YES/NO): NO